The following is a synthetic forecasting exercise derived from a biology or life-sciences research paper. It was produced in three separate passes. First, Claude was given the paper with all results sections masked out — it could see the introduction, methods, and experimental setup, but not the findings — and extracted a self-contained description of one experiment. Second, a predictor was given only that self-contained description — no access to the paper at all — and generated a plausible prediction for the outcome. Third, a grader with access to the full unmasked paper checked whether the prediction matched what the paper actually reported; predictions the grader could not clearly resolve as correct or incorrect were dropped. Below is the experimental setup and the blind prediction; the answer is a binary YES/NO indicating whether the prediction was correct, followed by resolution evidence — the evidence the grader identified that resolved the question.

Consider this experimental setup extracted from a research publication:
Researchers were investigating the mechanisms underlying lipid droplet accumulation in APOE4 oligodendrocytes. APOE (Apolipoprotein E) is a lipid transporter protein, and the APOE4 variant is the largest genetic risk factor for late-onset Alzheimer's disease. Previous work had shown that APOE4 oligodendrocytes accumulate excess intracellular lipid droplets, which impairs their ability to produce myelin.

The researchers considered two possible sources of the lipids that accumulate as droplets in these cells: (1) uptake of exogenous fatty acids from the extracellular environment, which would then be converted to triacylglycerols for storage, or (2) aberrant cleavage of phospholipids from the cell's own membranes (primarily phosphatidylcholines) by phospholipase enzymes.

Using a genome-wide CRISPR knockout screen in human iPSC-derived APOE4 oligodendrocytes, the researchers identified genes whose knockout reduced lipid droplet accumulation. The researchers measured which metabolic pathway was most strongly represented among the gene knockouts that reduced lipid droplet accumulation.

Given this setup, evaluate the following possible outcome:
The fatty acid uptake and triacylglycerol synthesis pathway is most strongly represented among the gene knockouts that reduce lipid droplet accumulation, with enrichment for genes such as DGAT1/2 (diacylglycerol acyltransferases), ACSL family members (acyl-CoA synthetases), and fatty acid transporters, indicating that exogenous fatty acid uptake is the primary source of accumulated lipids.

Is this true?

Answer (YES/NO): NO